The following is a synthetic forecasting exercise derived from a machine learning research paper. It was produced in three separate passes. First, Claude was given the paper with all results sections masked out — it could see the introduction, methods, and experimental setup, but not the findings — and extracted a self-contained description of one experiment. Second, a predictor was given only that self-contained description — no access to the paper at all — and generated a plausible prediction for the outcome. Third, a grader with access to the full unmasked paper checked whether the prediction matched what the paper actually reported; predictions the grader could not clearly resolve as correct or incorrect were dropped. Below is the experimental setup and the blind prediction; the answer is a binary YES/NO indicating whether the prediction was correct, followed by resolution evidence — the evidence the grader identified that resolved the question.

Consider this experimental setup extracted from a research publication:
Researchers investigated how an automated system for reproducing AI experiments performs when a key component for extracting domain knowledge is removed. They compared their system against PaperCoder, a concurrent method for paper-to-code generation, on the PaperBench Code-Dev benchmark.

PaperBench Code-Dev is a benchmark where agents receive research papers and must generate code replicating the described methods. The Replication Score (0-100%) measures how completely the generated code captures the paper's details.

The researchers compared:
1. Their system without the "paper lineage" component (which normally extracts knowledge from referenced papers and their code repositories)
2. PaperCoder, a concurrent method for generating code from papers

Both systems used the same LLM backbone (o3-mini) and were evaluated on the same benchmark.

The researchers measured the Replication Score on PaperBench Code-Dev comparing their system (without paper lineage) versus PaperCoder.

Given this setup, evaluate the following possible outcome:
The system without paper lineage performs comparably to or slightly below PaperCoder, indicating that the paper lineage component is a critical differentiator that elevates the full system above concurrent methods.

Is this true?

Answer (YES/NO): YES